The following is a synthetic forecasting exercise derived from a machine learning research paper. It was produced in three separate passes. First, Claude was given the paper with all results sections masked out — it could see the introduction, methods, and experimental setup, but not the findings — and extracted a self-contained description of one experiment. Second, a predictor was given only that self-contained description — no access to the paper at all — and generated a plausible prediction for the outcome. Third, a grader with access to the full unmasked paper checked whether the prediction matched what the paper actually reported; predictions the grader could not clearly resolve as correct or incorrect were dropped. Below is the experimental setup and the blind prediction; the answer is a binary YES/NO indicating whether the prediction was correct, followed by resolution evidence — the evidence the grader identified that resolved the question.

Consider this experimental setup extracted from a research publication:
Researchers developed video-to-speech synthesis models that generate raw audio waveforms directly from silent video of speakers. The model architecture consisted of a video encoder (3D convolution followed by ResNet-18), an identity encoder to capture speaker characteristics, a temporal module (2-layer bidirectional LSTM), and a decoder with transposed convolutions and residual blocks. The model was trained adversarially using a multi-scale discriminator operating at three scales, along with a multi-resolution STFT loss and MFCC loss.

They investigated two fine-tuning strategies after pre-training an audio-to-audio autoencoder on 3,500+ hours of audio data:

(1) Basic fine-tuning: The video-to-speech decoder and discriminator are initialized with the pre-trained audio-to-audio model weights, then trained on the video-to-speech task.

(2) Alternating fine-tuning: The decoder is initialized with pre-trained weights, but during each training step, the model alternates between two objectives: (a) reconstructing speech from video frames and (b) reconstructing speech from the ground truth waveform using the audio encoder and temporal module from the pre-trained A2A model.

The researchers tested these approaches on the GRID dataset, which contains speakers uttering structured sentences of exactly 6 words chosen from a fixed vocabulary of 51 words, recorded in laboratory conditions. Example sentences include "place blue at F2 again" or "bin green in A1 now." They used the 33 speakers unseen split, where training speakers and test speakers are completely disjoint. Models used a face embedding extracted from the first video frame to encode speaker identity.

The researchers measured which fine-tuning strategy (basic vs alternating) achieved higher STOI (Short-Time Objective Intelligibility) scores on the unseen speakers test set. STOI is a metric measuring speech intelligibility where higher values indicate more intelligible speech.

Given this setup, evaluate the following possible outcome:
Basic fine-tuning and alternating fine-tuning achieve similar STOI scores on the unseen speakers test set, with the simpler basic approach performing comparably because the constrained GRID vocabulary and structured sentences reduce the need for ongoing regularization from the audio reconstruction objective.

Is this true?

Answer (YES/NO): YES